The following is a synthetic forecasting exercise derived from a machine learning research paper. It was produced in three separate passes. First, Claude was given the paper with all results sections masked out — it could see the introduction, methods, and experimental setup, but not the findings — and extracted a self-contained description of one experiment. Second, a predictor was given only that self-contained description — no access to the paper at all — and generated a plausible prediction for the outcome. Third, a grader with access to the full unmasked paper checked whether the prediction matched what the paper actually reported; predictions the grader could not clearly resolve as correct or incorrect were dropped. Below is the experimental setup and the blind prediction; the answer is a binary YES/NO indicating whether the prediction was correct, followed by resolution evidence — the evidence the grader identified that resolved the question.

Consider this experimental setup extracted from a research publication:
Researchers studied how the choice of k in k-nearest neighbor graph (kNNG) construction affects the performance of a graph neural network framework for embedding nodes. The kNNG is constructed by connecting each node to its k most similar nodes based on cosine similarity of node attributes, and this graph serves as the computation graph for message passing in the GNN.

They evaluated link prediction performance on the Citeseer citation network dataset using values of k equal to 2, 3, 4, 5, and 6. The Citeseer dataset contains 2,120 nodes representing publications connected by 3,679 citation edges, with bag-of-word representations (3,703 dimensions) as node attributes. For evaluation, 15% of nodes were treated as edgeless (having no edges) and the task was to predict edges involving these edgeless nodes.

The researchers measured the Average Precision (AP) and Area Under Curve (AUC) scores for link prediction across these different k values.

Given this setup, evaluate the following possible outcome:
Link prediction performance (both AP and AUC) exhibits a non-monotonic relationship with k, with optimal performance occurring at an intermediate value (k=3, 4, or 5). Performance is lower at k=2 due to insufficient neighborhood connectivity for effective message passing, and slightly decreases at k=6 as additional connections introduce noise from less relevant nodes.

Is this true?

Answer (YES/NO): NO